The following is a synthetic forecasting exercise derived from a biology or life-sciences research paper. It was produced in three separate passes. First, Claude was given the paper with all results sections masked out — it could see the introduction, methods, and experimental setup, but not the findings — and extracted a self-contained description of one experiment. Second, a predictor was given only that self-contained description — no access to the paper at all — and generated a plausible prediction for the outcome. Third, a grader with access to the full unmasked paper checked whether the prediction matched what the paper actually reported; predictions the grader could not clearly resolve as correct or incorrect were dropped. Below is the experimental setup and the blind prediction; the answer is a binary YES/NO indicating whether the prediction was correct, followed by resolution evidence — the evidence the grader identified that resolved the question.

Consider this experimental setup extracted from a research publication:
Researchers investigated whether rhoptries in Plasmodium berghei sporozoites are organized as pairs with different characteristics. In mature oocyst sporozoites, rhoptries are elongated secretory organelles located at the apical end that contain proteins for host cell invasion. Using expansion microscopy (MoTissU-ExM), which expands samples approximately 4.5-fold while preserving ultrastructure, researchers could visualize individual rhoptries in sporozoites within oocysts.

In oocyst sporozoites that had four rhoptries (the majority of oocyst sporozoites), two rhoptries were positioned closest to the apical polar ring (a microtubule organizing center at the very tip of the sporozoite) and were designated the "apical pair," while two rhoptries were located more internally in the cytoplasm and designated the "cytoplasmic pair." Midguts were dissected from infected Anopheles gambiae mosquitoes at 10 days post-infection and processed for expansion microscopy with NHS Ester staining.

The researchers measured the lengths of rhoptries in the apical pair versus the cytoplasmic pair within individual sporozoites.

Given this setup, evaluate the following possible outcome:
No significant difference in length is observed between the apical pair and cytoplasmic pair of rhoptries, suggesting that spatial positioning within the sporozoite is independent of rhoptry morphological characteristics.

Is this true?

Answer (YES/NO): NO